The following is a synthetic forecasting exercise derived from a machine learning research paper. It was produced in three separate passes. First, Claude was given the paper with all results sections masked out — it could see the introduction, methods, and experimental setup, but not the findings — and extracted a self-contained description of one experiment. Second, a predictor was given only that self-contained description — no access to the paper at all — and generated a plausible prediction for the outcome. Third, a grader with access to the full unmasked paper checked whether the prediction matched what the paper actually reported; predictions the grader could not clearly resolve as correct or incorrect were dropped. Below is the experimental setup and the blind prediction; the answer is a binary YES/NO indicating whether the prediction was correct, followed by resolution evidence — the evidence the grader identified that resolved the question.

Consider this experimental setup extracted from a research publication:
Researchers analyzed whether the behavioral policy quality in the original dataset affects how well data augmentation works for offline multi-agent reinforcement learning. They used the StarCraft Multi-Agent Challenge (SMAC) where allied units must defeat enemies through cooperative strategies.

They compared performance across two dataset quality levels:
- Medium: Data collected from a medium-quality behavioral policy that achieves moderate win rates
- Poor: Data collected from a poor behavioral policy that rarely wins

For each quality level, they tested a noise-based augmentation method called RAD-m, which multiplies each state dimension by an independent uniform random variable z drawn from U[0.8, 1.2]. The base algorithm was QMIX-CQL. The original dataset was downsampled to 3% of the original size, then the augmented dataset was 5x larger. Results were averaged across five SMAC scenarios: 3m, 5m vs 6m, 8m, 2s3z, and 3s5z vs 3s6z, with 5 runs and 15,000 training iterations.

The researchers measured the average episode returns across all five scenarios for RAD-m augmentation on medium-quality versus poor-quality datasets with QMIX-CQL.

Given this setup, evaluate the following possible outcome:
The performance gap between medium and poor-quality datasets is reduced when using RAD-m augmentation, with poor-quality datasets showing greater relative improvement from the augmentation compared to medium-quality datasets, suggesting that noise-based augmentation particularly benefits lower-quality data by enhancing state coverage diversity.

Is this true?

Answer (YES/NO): NO